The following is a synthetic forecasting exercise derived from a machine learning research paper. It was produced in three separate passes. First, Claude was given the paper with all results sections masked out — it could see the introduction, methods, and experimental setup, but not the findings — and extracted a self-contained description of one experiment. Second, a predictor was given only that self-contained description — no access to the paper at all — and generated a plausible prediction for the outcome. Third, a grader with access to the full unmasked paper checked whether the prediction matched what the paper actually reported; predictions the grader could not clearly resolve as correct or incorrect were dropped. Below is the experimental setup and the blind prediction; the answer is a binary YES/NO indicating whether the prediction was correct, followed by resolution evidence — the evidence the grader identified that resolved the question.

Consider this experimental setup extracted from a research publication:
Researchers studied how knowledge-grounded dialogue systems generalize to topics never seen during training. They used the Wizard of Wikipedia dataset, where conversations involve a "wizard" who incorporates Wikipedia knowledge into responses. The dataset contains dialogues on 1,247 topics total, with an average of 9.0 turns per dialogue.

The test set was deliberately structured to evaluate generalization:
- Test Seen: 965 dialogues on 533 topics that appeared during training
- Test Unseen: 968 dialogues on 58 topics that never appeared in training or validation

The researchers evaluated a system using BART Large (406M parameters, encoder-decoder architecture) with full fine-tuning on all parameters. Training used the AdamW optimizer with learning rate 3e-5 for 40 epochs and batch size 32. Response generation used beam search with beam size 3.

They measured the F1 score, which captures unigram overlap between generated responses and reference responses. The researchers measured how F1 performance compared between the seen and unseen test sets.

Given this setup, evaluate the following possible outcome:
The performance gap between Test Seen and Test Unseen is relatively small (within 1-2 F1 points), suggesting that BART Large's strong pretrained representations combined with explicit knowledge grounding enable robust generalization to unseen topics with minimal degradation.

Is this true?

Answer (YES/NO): NO